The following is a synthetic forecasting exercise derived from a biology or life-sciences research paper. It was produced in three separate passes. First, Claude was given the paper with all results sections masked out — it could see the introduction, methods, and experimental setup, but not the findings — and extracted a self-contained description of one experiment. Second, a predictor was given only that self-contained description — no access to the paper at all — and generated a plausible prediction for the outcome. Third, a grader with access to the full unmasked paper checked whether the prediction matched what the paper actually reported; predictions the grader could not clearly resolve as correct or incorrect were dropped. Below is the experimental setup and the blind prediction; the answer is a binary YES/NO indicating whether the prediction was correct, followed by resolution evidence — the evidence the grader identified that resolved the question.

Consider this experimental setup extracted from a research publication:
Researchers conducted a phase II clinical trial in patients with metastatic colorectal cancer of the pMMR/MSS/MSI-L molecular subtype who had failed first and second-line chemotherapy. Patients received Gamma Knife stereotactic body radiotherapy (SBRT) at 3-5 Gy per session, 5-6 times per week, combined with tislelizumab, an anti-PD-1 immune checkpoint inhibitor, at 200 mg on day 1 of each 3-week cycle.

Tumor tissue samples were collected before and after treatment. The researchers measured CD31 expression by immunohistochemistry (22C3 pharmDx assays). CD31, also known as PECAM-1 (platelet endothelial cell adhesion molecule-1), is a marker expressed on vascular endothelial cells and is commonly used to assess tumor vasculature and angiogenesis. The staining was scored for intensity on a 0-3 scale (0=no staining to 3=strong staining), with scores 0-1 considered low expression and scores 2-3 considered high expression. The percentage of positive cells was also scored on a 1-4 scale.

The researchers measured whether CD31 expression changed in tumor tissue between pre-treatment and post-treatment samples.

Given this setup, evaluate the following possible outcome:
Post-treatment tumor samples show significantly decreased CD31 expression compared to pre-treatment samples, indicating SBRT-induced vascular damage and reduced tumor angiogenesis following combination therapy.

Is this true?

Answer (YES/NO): YES